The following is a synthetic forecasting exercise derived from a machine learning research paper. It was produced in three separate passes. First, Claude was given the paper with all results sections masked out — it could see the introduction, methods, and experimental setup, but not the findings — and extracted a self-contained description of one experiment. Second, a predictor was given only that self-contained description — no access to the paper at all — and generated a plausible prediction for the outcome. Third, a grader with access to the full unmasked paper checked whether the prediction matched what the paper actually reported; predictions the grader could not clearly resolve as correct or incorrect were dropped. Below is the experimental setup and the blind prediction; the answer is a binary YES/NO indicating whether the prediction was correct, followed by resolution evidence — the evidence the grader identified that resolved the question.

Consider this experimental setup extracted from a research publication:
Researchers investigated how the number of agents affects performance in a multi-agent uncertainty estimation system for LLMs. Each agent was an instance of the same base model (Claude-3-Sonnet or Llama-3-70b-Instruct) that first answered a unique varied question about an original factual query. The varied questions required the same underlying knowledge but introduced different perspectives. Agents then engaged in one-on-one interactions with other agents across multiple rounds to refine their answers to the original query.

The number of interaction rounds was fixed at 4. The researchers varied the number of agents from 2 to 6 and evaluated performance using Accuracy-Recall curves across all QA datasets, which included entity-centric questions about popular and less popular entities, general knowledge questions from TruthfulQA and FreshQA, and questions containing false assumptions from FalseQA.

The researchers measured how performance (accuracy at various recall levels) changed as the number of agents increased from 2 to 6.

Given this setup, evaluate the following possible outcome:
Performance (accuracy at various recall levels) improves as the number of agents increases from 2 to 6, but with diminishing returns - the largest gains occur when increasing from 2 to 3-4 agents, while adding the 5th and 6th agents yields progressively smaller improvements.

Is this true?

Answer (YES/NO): YES